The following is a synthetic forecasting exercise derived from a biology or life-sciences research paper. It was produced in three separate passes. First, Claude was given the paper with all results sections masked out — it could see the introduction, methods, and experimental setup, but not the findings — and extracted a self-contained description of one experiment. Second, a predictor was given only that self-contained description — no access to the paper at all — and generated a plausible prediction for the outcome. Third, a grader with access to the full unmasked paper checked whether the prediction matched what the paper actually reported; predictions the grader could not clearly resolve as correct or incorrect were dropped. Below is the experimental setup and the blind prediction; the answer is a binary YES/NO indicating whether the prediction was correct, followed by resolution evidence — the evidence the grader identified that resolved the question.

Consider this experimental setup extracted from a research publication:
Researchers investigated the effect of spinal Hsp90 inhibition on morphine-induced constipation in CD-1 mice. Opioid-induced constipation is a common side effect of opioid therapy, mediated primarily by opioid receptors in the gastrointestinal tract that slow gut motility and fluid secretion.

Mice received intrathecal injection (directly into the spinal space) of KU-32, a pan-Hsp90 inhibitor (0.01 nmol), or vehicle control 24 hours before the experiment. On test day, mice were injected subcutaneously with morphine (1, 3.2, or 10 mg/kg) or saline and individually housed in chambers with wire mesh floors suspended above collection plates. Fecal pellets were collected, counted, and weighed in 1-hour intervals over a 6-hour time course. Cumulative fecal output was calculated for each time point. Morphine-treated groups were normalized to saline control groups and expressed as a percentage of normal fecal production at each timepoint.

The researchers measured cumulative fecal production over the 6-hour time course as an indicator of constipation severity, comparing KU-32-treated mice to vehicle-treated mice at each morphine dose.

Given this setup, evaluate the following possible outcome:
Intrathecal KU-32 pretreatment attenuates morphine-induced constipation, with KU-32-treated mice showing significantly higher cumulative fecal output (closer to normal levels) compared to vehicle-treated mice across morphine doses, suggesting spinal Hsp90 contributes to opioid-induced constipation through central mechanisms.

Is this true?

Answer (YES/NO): NO